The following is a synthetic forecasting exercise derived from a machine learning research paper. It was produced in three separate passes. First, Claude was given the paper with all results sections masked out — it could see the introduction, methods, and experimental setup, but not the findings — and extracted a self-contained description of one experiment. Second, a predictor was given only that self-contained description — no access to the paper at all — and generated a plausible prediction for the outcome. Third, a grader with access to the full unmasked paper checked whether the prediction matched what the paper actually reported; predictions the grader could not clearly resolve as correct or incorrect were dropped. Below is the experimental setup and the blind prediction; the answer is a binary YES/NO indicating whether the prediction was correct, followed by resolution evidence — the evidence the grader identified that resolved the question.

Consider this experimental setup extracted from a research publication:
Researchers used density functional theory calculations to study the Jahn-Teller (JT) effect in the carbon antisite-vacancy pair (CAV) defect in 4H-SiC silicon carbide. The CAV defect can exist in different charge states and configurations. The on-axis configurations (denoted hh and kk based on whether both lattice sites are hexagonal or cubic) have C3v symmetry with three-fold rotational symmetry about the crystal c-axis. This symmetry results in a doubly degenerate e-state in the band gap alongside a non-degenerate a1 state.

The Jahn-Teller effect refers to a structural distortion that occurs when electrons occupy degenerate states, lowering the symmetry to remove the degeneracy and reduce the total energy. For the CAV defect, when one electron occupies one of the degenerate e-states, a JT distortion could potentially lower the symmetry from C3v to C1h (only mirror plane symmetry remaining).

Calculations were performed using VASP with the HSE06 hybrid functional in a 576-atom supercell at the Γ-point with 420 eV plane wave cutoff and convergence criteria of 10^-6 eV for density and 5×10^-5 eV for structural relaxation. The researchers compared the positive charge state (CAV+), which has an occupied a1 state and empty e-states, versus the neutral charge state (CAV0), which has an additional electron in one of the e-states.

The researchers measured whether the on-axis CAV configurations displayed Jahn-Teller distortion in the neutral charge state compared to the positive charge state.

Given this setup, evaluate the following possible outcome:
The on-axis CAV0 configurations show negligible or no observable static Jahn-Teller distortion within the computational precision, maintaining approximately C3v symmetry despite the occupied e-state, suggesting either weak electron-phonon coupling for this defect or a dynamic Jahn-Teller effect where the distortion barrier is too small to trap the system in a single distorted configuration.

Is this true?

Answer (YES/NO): NO